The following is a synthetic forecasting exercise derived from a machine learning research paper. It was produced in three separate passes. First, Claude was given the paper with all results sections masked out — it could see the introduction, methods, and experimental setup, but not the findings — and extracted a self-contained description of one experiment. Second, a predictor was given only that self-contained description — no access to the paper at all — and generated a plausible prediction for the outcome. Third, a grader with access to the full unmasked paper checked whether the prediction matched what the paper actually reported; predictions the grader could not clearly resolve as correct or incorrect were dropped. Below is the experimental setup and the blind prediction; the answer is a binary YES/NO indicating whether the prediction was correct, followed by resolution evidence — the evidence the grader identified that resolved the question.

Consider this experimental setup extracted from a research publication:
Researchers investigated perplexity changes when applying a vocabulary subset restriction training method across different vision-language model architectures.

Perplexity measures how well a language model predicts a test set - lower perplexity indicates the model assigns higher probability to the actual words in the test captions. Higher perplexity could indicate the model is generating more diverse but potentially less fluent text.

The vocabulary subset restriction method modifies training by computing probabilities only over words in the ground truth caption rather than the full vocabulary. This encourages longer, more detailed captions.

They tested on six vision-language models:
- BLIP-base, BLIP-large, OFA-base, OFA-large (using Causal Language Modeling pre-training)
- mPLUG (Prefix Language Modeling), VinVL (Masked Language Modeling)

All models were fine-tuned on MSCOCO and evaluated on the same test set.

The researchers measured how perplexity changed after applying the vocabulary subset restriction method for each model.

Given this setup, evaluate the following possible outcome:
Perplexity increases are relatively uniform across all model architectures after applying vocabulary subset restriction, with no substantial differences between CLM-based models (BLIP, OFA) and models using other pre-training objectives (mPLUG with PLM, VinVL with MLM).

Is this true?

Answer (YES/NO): NO